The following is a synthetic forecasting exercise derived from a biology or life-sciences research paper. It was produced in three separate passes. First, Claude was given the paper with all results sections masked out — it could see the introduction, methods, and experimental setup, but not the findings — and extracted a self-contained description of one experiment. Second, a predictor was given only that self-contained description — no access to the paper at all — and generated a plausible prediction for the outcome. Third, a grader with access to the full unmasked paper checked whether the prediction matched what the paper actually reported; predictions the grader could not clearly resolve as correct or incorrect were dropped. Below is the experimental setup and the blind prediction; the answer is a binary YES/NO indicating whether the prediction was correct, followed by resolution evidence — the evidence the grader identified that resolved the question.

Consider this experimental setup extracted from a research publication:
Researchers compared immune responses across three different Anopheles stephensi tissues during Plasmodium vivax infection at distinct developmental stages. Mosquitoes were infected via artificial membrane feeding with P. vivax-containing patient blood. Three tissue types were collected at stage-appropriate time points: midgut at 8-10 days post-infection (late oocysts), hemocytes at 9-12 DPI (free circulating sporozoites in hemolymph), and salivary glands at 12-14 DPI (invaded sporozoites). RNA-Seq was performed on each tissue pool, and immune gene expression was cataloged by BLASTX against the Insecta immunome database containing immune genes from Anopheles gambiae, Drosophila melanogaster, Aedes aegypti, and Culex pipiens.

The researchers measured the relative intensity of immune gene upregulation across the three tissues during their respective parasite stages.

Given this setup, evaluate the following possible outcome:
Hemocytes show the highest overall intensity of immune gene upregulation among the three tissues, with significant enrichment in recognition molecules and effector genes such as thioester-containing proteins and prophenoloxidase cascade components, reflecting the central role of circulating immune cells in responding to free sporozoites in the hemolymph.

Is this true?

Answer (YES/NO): NO